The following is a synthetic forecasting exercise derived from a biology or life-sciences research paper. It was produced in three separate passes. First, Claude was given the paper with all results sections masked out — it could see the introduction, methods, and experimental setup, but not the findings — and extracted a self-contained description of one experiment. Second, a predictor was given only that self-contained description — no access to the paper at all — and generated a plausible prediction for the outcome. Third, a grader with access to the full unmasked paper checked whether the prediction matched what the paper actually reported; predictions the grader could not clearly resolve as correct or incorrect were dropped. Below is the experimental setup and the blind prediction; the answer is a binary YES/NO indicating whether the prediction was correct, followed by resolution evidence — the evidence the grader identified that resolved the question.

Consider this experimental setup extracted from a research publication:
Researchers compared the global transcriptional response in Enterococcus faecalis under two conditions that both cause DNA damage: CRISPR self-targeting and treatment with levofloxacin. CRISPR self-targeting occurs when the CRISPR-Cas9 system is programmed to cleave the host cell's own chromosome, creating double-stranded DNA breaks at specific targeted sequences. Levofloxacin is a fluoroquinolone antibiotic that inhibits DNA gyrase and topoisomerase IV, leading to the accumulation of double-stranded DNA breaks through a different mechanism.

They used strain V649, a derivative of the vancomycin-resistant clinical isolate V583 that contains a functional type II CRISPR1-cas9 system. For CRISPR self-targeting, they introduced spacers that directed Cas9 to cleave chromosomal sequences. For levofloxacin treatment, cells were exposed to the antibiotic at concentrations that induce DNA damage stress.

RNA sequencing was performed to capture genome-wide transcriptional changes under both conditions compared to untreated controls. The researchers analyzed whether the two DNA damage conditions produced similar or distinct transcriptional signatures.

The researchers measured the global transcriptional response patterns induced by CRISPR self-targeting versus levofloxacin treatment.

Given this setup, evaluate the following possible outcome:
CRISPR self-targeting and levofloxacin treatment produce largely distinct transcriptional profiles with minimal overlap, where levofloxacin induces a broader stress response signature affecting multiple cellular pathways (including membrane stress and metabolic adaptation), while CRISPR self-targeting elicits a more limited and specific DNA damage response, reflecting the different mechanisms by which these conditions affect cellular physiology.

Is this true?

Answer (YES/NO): NO